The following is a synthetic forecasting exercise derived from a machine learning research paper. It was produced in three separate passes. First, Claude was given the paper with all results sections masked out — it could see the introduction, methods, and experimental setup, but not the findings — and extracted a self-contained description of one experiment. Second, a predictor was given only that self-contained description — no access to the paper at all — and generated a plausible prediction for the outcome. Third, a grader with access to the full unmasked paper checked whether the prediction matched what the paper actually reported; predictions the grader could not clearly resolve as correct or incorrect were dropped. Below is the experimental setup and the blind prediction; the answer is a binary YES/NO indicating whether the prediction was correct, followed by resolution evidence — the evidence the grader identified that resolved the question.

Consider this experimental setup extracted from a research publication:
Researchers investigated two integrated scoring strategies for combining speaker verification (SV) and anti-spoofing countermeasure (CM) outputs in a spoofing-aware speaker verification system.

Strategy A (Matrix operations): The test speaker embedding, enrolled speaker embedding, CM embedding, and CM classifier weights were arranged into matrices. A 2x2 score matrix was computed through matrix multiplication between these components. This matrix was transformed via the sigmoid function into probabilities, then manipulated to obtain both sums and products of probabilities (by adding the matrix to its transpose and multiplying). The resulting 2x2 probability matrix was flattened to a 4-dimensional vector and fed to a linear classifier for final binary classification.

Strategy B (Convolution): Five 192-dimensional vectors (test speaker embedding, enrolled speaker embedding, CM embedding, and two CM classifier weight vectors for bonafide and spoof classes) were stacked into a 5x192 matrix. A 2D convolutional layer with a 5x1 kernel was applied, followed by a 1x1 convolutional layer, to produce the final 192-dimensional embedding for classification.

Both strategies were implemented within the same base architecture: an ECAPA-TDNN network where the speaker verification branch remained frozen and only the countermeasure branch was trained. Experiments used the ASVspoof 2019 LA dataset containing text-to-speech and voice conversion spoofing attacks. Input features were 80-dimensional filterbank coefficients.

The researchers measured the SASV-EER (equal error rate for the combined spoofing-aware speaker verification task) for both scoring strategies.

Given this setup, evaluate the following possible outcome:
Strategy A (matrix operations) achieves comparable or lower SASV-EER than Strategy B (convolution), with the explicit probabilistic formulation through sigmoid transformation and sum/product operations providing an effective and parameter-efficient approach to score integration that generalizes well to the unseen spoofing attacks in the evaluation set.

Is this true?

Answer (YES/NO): YES